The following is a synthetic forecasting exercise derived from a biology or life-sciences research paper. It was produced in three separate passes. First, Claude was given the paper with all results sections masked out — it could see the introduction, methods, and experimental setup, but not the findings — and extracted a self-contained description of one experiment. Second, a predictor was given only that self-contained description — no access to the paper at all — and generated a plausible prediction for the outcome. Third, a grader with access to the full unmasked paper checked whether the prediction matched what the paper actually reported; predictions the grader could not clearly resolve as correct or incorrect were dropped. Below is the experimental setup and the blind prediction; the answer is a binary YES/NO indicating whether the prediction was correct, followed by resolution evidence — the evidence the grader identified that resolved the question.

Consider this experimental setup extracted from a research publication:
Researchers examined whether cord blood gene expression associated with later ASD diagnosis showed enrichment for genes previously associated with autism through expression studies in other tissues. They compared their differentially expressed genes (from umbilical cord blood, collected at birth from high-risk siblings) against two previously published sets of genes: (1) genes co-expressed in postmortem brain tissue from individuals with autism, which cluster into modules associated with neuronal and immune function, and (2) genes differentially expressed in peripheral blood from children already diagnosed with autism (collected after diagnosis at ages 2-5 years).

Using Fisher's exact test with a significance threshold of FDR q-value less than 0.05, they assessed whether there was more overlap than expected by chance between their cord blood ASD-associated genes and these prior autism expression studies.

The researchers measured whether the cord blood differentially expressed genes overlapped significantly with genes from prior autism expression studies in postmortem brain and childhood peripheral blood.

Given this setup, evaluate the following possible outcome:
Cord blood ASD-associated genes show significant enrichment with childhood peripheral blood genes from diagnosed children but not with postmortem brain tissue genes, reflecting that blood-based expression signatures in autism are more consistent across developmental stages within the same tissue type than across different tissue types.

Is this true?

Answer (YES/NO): NO